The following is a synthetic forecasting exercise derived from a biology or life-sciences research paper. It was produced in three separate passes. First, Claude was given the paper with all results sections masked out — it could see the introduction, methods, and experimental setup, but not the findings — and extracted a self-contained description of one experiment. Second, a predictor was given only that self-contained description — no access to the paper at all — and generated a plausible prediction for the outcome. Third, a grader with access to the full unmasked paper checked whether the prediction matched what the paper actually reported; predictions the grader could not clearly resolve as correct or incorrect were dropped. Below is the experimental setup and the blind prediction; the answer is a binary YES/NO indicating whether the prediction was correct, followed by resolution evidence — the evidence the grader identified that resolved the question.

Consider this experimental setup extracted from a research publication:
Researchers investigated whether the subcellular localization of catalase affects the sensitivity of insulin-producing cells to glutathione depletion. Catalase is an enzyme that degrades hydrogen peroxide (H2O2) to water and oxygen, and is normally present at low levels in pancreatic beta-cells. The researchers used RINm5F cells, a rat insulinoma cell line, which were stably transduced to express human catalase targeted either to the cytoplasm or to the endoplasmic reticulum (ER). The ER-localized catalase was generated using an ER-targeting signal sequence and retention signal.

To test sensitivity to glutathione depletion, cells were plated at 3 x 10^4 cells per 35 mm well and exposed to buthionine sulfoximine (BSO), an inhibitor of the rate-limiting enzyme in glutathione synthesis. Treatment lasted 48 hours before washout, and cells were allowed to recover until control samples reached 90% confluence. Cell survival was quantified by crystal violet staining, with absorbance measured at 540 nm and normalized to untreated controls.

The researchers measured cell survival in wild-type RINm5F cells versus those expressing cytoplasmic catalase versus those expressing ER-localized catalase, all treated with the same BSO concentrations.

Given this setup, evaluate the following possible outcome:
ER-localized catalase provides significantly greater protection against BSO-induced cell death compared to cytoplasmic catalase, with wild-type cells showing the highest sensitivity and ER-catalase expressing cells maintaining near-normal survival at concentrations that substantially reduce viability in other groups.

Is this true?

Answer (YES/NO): NO